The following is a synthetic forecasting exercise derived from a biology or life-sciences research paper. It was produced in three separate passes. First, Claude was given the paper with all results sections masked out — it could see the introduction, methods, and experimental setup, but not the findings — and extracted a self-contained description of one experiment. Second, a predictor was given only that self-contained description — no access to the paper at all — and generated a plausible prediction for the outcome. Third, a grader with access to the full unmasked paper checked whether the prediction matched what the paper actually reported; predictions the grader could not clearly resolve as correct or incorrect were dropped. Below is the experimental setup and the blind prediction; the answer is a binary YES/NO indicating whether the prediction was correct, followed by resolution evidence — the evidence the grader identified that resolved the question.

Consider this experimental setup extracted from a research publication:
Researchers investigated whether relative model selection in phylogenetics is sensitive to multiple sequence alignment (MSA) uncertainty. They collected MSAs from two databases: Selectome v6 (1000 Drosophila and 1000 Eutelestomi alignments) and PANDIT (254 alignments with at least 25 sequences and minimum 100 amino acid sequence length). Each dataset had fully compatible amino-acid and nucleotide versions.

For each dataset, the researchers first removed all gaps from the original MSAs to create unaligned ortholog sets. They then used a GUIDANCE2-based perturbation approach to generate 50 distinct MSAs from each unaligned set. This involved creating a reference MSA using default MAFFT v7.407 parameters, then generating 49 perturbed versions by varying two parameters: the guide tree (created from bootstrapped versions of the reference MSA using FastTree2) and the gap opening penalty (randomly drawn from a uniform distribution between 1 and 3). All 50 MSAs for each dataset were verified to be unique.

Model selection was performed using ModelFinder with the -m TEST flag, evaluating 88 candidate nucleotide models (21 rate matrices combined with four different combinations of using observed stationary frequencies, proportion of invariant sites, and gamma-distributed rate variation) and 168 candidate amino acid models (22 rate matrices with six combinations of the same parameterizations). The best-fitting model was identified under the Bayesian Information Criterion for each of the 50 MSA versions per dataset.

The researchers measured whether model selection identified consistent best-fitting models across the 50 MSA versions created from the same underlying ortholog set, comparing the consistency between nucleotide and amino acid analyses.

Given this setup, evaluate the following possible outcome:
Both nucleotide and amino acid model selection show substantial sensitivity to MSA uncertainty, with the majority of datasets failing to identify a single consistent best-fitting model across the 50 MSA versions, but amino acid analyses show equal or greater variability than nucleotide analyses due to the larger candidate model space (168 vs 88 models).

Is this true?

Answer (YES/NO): NO